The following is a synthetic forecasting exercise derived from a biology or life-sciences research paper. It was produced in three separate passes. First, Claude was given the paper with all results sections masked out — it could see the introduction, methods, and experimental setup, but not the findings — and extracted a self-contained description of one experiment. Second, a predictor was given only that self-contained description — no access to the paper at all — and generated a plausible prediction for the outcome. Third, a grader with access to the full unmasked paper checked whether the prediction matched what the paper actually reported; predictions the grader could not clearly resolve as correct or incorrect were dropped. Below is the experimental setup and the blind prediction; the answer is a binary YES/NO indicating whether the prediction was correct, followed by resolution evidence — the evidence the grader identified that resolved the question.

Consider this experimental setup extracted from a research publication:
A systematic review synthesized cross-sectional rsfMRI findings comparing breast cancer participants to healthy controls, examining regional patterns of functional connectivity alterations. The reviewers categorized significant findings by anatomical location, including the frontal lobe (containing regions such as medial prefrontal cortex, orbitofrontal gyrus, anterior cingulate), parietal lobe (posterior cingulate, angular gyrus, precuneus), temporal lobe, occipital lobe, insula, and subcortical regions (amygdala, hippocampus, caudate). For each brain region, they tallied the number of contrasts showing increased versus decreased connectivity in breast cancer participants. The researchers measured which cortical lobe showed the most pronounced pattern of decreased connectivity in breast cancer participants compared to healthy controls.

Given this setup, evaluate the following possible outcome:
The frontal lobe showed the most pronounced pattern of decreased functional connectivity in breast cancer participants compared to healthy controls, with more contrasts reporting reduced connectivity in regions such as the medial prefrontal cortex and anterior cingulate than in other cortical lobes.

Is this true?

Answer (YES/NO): YES